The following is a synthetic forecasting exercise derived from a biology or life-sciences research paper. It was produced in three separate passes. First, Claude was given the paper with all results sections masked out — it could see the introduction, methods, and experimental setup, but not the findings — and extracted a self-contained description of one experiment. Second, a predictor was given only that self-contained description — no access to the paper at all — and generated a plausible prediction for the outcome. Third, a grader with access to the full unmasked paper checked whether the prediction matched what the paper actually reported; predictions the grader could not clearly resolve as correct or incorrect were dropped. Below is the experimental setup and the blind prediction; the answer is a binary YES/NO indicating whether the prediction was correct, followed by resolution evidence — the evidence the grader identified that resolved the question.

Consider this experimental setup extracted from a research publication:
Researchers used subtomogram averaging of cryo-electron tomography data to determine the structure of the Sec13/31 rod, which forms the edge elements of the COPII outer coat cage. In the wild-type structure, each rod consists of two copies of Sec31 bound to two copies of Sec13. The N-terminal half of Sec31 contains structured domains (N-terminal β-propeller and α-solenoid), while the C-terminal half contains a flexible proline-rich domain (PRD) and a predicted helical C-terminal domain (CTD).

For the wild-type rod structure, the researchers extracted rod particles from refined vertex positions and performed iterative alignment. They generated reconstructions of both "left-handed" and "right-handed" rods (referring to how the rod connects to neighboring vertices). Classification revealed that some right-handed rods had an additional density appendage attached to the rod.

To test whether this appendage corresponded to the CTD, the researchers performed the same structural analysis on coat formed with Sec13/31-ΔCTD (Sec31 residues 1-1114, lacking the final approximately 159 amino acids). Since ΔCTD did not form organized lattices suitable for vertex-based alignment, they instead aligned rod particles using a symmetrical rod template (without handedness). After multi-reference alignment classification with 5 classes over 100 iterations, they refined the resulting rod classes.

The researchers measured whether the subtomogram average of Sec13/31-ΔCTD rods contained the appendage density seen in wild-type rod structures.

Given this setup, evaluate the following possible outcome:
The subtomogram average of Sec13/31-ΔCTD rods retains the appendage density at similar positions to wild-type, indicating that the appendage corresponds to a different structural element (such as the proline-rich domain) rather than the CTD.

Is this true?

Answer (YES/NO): NO